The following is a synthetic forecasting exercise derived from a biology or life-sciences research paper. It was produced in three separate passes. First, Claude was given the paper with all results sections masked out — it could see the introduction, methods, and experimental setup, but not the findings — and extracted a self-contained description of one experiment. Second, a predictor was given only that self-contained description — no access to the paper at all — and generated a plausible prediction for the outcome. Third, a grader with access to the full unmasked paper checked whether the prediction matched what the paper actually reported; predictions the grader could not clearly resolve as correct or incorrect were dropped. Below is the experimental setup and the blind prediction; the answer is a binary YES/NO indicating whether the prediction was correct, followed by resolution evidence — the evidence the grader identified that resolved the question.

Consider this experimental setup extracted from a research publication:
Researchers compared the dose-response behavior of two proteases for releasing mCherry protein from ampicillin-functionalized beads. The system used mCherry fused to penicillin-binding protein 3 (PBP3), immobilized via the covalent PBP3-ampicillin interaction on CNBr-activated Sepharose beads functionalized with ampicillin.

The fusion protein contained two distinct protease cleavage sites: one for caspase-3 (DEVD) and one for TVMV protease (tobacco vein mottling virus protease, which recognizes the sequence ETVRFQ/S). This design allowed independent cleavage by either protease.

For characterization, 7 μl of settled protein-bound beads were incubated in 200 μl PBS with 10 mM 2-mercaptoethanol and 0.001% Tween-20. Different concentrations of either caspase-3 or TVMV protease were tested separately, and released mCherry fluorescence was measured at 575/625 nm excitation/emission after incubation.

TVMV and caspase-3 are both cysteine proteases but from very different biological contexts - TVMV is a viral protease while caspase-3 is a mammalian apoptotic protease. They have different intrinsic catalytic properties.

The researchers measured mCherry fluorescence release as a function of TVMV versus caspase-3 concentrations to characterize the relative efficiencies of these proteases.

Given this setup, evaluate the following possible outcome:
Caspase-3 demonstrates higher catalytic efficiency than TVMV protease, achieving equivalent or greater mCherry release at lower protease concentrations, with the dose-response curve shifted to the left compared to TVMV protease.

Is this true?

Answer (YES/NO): YES